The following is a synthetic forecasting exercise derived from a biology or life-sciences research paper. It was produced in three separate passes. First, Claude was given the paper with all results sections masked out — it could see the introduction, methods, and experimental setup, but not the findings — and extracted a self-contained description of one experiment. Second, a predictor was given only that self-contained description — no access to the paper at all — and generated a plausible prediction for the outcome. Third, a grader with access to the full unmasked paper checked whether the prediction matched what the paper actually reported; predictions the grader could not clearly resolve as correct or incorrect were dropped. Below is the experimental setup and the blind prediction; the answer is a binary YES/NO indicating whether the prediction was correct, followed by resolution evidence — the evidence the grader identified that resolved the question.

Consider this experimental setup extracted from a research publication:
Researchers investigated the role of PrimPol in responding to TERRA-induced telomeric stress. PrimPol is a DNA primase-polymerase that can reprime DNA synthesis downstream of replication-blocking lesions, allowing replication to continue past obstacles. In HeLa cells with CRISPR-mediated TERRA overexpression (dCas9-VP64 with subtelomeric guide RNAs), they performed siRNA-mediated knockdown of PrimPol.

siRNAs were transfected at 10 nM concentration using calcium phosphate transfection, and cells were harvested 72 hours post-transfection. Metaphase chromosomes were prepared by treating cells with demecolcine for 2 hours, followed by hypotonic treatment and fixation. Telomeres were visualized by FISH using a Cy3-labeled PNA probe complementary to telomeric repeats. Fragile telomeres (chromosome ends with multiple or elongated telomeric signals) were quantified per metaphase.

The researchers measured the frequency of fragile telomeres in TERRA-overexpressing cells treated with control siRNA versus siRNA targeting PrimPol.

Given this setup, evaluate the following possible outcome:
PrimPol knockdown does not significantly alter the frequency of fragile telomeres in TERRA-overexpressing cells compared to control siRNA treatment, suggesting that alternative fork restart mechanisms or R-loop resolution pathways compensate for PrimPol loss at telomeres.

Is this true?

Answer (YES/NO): YES